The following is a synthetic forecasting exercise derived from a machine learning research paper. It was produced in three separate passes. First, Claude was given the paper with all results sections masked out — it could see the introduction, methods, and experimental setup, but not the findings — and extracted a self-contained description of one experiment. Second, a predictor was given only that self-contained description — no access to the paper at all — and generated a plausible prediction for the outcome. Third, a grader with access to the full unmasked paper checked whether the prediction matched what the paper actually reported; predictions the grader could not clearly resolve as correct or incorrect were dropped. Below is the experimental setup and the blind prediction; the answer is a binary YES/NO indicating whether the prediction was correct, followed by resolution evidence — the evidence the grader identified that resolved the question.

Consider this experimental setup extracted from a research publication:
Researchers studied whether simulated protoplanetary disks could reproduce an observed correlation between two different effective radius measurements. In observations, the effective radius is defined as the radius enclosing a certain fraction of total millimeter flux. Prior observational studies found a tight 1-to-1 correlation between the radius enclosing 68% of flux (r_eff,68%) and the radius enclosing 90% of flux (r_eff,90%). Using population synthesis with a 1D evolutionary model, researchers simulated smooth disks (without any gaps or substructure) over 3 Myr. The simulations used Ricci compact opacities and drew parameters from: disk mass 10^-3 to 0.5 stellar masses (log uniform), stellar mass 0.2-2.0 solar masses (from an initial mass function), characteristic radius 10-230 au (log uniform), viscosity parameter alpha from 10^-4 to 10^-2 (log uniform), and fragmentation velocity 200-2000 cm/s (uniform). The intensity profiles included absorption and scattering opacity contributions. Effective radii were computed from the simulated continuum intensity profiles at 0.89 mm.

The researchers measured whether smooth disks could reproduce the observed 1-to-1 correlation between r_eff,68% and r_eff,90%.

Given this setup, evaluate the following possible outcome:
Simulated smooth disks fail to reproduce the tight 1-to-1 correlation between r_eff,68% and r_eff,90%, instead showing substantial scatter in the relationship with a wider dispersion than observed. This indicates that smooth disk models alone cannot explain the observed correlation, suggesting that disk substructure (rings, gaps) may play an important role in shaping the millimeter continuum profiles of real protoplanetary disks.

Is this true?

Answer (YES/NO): YES